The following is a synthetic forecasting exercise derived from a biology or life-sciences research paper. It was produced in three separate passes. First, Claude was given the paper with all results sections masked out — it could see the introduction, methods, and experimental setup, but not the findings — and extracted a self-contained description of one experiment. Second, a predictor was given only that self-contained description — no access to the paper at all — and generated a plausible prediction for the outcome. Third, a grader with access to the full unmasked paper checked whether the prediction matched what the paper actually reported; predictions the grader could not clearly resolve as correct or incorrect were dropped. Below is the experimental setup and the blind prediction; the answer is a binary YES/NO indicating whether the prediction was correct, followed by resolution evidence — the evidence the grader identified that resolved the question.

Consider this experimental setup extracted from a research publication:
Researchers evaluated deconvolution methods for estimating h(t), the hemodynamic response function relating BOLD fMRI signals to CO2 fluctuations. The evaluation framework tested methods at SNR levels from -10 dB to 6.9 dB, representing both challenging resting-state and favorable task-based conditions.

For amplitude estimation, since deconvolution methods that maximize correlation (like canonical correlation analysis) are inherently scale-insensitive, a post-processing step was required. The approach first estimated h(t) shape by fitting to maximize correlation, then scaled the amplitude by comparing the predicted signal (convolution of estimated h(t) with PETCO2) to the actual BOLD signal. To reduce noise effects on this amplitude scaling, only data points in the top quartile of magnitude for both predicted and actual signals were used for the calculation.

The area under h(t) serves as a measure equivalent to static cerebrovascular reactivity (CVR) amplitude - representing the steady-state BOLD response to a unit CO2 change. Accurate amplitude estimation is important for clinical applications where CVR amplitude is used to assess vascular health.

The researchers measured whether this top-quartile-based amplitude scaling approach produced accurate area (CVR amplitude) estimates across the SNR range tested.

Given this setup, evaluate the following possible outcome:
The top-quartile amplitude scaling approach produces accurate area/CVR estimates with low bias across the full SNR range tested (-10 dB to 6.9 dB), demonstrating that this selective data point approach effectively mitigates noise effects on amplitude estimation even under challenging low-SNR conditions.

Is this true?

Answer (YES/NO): NO